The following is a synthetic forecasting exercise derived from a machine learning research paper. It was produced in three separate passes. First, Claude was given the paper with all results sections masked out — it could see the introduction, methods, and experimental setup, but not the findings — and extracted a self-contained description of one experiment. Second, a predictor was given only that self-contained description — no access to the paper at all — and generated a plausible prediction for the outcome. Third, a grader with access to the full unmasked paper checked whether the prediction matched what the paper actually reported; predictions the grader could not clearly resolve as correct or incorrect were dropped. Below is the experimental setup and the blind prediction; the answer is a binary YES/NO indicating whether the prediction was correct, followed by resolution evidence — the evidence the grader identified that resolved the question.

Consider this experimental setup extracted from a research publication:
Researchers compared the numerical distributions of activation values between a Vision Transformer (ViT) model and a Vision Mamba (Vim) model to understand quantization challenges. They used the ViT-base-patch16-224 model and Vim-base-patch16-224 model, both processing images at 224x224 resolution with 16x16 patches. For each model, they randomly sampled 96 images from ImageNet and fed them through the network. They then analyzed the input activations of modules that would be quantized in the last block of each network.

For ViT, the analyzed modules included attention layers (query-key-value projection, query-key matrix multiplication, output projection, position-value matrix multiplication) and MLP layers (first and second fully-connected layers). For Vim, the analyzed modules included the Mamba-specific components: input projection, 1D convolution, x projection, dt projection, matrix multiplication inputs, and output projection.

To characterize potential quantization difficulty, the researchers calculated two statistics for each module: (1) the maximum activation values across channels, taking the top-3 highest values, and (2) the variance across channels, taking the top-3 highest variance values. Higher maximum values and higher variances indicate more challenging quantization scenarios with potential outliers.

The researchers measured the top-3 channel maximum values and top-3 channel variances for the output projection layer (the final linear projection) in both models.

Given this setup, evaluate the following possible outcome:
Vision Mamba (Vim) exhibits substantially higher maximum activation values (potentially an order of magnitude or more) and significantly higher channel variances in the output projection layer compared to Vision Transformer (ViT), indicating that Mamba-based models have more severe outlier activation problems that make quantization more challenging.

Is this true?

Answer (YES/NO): YES